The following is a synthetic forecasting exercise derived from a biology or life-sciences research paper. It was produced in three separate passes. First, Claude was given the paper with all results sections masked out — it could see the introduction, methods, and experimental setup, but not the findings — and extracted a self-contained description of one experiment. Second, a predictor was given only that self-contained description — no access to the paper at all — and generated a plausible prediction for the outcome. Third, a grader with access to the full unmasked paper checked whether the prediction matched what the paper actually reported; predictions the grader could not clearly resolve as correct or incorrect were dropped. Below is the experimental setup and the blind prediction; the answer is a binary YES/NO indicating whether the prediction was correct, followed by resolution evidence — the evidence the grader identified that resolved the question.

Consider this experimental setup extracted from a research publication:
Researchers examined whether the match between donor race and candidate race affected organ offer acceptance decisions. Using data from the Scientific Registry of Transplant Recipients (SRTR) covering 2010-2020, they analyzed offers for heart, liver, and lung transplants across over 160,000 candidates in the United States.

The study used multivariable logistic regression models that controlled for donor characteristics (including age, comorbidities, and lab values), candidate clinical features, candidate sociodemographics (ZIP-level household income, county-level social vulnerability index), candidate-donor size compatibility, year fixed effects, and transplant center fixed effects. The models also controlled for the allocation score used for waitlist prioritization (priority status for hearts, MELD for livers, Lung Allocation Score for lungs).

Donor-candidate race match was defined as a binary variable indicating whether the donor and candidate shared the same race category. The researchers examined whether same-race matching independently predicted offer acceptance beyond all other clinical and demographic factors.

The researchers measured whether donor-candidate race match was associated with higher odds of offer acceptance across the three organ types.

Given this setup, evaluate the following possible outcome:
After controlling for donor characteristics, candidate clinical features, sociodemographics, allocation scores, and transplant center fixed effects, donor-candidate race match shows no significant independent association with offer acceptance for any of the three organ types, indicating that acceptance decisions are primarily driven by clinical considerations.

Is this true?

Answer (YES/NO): NO